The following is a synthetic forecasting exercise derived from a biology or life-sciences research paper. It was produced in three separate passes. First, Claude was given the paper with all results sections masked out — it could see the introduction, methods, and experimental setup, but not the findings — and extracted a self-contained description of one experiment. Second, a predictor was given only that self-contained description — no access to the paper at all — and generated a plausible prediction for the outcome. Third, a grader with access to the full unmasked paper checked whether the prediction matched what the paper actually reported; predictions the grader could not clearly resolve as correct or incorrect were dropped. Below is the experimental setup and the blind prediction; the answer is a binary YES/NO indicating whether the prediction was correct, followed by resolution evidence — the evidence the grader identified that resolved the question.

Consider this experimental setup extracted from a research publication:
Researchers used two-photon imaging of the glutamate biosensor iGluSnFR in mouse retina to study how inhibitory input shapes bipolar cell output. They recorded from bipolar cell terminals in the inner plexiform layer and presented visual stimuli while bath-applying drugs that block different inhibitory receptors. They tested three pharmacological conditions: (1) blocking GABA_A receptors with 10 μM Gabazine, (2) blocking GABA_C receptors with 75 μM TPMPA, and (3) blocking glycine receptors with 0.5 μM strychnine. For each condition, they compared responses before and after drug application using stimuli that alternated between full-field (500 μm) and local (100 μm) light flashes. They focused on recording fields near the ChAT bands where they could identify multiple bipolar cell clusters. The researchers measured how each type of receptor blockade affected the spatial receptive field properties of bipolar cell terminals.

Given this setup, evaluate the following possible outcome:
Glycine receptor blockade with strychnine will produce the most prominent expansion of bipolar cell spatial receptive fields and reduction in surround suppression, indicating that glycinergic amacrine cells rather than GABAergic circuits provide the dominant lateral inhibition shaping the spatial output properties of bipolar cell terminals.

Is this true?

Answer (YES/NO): NO